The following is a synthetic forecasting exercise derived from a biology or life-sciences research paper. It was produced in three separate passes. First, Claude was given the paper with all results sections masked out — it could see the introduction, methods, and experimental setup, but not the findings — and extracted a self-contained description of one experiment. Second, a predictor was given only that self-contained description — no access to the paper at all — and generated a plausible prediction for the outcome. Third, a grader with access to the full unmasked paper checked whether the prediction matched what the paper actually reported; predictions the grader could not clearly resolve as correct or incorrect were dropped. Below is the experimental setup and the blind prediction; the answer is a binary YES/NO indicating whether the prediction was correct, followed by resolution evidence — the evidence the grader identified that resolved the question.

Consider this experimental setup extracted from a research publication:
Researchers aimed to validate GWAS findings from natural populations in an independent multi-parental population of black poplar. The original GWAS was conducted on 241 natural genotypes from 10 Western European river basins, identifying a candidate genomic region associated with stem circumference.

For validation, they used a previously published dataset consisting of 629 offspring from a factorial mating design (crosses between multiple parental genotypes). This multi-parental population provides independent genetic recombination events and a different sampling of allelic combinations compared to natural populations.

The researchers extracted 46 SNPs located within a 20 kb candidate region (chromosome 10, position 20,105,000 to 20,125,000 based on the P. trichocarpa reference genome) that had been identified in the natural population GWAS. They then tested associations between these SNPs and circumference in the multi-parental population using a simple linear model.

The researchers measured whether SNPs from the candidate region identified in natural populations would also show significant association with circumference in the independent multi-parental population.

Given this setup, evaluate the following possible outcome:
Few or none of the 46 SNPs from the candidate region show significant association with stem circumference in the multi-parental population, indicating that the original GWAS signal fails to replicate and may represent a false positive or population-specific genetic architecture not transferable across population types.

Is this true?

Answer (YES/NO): NO